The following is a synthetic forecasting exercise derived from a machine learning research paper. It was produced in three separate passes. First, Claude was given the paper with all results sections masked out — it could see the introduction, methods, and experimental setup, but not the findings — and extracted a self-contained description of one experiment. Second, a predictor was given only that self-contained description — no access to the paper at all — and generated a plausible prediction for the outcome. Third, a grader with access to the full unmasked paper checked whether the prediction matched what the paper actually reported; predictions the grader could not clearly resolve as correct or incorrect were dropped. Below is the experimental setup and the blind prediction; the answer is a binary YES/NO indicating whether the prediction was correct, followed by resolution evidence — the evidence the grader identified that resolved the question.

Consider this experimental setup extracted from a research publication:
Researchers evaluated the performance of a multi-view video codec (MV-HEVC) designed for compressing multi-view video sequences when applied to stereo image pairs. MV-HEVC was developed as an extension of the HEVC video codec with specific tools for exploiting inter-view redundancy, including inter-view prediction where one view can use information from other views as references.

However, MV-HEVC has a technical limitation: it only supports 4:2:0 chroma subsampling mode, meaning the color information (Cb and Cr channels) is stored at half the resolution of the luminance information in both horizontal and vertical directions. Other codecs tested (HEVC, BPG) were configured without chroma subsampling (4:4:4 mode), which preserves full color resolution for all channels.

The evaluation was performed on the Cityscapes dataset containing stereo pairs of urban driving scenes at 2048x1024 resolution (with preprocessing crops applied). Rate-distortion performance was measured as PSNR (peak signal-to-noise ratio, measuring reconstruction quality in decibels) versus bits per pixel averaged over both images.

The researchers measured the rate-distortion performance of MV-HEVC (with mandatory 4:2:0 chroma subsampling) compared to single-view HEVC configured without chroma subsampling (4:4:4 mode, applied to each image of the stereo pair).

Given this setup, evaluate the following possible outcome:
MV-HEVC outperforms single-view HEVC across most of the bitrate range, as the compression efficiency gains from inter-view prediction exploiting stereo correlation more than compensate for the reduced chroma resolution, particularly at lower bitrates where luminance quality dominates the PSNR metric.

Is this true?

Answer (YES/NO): NO